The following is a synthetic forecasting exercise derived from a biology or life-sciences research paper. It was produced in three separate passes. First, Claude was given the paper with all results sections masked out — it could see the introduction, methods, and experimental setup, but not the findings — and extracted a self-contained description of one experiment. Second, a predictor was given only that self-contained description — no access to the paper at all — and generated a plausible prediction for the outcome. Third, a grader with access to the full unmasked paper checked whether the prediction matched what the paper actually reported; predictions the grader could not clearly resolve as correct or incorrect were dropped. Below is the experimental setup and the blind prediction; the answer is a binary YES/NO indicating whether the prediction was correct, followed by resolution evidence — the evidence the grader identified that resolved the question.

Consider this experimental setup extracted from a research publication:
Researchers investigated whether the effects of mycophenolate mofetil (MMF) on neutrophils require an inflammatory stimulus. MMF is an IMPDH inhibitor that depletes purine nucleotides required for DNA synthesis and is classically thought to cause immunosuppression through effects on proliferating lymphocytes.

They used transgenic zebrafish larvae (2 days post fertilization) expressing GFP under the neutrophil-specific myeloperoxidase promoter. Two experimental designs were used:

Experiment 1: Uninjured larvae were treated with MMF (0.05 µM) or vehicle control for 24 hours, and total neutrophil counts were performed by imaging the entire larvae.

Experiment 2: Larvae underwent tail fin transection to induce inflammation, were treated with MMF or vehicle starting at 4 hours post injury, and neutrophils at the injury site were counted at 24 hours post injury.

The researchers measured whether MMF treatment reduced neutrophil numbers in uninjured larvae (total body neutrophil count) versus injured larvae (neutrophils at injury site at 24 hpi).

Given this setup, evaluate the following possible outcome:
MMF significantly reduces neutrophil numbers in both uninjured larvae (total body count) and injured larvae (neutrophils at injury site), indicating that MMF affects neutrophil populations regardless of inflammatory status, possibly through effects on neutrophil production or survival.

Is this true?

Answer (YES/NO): NO